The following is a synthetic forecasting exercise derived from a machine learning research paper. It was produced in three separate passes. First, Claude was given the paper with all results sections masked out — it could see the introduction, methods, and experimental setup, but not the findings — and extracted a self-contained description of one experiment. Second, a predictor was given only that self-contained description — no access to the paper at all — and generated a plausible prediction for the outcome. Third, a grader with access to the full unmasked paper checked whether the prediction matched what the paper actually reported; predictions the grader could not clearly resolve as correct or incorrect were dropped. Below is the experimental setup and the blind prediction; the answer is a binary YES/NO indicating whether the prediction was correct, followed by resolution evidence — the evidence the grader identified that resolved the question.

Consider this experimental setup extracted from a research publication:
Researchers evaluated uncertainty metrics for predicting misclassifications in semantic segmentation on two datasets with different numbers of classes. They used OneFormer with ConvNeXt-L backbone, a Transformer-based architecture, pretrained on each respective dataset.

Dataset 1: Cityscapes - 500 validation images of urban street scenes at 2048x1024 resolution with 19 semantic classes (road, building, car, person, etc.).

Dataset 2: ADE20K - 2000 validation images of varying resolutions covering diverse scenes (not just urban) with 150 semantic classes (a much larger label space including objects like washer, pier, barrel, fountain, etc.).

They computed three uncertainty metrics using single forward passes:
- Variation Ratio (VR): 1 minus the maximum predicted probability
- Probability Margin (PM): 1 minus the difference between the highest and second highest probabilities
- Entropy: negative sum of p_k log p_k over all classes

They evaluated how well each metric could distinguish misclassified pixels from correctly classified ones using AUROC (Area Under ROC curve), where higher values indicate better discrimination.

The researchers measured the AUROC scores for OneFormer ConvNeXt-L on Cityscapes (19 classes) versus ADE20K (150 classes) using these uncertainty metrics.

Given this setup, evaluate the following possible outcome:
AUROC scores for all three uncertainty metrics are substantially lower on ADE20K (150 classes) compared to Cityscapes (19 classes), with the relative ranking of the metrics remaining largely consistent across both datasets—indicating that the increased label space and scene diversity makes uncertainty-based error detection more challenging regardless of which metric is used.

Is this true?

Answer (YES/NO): NO